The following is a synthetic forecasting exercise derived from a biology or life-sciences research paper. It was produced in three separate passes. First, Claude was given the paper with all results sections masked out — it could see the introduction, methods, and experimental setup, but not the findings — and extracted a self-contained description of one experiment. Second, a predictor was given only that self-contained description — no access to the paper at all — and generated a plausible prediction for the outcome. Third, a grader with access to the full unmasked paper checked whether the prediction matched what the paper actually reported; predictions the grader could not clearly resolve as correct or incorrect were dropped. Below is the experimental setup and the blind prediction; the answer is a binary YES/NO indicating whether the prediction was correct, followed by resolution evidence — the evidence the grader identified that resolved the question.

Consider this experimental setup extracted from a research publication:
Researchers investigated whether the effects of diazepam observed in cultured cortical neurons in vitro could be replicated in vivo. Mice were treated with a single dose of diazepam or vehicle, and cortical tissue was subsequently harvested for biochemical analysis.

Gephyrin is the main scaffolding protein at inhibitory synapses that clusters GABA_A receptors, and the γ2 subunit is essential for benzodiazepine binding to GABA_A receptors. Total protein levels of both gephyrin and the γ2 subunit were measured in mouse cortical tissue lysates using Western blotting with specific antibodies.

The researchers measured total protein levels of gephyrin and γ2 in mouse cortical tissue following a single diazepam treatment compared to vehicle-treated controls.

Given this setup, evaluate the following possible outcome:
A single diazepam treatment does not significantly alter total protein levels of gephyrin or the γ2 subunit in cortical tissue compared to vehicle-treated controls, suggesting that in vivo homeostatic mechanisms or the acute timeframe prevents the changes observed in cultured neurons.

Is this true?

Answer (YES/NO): NO